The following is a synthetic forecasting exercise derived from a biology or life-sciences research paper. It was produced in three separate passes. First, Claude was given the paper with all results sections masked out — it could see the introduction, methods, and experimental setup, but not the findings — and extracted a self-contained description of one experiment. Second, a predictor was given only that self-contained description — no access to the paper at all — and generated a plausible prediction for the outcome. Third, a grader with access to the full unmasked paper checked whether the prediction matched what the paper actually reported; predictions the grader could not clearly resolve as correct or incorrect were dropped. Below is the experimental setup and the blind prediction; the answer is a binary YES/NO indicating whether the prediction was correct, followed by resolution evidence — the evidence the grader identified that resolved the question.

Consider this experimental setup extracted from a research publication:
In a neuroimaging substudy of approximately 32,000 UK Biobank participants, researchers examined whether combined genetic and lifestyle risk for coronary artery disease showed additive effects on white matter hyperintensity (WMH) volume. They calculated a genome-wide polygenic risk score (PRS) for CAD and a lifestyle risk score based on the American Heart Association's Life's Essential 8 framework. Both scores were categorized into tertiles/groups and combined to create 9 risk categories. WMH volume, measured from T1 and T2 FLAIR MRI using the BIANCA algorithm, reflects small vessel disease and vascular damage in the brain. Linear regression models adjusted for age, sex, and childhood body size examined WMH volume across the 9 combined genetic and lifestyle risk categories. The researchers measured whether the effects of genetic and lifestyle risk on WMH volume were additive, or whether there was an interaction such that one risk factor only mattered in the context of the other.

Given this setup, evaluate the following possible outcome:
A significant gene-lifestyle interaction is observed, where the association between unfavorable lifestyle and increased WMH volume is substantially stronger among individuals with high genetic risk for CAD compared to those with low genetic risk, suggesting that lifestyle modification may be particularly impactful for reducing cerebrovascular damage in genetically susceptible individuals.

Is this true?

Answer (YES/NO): NO